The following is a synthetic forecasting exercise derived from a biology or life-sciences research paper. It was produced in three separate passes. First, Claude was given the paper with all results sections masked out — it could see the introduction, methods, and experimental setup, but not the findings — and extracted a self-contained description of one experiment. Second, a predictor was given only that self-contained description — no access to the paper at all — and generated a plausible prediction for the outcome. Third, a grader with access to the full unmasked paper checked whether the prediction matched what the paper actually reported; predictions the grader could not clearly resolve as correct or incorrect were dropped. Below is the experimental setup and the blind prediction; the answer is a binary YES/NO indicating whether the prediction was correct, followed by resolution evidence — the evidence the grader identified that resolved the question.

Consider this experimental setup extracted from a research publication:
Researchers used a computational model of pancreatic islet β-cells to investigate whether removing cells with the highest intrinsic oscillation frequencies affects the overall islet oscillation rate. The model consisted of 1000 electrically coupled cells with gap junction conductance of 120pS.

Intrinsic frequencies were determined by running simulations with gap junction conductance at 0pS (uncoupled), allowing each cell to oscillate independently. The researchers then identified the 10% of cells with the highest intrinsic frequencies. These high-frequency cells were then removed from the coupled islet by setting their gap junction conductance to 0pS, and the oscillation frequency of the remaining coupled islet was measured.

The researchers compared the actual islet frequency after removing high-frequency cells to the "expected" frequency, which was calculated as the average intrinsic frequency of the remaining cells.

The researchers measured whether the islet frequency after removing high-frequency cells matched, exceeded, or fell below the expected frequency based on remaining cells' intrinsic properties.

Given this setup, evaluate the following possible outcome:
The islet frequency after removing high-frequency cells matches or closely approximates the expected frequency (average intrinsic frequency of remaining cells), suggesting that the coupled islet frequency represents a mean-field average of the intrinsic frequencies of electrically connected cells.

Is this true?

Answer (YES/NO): NO